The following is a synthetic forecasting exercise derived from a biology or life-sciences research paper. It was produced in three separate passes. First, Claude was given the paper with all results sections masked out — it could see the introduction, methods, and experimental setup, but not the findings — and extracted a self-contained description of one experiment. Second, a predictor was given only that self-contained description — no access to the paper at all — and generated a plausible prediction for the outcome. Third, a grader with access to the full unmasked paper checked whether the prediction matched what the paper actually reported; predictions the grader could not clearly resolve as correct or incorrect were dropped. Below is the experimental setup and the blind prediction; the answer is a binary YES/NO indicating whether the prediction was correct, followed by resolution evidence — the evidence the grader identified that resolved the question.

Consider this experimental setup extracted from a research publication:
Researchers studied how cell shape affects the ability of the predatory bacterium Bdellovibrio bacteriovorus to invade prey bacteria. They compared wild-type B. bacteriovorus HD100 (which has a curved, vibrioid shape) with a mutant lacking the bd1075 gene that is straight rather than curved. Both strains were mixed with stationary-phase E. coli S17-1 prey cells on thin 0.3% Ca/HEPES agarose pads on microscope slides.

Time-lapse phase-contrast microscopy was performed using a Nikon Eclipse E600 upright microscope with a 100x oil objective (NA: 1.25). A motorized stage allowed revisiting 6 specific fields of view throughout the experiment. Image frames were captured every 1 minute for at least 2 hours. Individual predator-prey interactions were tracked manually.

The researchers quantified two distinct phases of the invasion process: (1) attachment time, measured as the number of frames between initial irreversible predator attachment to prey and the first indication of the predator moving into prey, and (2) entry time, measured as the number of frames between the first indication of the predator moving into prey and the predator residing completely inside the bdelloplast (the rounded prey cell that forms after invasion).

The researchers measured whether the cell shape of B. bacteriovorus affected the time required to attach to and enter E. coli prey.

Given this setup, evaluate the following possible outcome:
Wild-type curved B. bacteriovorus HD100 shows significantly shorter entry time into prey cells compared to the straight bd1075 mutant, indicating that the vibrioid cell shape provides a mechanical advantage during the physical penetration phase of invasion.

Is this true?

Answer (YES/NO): YES